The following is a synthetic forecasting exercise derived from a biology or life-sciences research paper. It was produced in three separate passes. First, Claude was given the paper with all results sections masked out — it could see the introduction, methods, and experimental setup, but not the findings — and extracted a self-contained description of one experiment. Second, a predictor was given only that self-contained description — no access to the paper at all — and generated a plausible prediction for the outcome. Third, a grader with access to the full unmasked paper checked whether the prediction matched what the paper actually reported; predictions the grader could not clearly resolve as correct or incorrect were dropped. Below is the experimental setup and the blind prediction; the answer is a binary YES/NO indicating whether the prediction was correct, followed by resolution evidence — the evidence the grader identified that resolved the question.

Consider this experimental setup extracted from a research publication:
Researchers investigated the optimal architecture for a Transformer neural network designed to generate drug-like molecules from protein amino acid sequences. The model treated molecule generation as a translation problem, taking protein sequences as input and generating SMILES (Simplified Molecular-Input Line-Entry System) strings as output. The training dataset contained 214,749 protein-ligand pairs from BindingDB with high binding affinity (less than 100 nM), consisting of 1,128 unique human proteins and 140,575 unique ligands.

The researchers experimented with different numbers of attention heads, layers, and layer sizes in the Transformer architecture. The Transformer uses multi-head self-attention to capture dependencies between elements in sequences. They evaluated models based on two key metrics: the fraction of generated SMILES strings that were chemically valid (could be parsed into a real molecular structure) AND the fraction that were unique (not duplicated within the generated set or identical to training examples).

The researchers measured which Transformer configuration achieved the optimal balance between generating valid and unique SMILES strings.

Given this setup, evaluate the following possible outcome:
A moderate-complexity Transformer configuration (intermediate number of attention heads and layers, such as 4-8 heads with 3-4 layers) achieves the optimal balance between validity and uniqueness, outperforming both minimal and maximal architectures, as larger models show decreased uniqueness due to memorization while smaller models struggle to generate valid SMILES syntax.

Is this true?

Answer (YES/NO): YES